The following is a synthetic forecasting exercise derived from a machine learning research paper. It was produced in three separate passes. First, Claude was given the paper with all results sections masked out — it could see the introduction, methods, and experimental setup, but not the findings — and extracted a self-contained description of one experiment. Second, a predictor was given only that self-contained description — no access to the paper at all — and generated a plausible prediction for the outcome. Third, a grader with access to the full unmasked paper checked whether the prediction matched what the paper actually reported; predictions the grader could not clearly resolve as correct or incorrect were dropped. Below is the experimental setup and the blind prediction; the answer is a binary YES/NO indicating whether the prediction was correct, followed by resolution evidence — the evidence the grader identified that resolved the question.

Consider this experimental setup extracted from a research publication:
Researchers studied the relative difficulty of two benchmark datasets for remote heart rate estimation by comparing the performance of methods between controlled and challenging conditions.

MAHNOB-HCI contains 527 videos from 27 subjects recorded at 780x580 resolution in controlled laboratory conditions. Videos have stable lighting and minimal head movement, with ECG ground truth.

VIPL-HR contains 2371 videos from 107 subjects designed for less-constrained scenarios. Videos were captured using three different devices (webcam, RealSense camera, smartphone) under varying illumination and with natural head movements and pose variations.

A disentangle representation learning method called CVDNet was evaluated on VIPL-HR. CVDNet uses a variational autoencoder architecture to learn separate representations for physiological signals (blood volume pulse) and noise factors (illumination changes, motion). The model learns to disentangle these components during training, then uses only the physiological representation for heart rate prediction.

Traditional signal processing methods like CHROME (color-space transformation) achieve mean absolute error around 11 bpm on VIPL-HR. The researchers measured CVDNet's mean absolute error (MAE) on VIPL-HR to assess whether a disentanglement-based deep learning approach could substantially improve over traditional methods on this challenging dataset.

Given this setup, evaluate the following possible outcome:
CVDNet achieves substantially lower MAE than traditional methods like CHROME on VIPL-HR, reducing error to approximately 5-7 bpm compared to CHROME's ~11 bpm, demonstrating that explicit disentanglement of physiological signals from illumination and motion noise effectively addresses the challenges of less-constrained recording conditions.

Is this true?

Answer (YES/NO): YES